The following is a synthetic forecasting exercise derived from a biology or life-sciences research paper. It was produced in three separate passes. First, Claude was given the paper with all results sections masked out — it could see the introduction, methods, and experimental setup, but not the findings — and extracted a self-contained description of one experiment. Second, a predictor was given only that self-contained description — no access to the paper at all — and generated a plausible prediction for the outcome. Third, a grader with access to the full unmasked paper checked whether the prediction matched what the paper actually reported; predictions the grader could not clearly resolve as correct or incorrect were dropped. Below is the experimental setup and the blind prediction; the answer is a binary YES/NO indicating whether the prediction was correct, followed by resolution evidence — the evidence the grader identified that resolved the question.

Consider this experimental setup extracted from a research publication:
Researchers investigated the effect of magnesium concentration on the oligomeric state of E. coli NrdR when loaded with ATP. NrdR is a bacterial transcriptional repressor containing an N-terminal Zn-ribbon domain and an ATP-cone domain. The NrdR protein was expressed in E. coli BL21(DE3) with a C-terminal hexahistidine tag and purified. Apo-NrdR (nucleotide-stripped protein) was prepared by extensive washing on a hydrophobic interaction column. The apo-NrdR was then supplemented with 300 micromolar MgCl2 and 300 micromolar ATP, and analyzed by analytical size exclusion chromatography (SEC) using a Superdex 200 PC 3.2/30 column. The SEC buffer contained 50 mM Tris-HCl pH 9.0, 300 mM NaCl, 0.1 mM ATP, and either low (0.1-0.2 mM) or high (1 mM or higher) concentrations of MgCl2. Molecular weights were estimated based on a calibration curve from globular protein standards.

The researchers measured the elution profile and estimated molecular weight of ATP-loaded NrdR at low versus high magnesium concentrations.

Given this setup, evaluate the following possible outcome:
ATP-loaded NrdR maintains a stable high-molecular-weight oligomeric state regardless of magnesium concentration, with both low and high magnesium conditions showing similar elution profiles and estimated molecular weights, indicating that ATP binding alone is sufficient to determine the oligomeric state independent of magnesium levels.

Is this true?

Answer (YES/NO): NO